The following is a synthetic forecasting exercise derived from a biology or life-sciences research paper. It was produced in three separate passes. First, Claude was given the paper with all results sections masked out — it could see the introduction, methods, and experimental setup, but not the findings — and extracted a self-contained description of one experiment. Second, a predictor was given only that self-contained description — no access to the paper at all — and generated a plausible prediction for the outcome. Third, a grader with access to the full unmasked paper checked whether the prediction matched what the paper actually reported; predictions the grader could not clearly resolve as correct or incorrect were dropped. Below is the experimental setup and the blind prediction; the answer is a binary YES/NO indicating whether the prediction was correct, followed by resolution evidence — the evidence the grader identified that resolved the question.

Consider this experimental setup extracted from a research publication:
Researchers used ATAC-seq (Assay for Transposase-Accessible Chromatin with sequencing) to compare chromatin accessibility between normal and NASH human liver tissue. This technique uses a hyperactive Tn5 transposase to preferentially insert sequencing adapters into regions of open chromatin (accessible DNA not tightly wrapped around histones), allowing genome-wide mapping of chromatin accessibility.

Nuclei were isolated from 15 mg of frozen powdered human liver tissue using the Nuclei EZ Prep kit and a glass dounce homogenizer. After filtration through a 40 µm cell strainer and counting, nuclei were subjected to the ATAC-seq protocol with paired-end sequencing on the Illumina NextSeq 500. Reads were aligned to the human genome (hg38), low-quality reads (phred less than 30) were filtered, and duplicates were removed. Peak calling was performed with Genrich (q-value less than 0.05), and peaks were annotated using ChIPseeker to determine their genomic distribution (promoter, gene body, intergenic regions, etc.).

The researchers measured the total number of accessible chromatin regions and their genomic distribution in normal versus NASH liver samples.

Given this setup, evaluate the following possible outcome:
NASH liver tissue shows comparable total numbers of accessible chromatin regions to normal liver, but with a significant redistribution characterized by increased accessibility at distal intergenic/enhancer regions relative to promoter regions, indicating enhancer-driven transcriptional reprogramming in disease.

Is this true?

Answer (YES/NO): NO